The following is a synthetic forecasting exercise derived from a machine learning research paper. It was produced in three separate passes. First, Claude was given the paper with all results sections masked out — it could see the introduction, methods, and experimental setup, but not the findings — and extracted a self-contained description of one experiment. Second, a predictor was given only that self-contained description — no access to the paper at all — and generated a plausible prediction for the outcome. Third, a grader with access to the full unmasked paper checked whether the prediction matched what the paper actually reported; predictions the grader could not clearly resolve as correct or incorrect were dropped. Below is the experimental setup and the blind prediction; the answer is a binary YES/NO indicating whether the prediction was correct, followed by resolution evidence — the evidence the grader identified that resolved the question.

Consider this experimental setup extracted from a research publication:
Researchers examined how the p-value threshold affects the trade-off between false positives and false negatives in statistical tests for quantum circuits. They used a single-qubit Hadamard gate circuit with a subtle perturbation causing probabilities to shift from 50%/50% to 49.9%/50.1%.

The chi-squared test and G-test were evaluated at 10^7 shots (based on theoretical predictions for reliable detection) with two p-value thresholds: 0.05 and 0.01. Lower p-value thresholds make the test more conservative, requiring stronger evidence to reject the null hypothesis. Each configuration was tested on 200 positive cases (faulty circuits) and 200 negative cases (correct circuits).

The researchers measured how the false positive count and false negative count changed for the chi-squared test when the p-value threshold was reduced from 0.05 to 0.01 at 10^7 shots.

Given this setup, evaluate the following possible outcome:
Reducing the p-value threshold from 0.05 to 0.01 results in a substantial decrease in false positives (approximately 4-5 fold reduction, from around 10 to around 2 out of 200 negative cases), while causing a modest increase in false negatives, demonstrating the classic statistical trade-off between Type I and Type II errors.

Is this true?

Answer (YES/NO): NO